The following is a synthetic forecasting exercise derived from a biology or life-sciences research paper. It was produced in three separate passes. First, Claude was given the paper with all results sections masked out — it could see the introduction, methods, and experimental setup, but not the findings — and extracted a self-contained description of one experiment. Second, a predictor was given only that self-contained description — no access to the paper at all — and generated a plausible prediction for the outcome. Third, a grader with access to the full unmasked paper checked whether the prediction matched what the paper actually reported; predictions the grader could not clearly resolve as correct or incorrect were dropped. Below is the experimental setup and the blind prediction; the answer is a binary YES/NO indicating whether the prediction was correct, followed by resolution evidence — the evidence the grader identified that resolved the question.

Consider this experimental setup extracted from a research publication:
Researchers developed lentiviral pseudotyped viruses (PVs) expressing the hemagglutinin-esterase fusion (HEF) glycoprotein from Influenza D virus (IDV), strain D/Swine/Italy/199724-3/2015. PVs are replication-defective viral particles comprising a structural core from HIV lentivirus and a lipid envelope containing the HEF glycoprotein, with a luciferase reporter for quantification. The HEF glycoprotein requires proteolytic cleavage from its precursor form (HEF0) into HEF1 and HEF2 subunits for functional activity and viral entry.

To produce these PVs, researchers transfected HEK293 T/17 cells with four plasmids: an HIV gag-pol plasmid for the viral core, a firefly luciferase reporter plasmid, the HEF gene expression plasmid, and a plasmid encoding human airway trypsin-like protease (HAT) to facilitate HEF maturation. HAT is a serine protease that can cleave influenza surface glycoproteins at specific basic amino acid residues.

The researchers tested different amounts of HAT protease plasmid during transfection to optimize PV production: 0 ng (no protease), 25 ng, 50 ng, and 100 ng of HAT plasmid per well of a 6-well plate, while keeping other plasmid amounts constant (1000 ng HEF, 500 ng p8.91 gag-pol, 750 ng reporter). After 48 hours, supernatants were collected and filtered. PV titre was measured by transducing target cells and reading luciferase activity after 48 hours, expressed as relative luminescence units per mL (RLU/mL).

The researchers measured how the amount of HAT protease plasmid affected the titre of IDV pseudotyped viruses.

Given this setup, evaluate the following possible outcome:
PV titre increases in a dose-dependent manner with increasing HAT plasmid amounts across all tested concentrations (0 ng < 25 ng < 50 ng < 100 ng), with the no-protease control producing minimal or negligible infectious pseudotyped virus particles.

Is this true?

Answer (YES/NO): NO